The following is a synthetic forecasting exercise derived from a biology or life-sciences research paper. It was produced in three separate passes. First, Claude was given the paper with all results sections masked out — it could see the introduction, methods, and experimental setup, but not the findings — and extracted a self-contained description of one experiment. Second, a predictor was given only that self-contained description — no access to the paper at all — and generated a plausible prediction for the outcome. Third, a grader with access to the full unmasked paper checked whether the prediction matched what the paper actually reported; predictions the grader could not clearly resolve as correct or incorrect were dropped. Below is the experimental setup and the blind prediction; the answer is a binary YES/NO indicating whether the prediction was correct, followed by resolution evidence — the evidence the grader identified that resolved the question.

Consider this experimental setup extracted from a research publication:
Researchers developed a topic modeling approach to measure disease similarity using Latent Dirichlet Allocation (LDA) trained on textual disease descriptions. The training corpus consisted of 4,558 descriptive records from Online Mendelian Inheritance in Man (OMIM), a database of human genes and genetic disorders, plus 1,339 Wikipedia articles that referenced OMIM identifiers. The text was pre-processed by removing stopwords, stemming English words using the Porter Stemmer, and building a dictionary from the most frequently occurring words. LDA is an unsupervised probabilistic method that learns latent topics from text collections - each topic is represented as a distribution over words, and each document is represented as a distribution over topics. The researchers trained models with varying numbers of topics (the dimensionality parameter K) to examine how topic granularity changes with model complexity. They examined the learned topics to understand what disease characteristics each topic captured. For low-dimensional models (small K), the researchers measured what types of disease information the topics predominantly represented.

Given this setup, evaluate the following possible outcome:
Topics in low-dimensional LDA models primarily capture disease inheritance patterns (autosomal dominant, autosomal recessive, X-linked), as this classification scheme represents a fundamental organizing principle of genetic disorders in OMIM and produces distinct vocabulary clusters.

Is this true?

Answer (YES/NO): NO